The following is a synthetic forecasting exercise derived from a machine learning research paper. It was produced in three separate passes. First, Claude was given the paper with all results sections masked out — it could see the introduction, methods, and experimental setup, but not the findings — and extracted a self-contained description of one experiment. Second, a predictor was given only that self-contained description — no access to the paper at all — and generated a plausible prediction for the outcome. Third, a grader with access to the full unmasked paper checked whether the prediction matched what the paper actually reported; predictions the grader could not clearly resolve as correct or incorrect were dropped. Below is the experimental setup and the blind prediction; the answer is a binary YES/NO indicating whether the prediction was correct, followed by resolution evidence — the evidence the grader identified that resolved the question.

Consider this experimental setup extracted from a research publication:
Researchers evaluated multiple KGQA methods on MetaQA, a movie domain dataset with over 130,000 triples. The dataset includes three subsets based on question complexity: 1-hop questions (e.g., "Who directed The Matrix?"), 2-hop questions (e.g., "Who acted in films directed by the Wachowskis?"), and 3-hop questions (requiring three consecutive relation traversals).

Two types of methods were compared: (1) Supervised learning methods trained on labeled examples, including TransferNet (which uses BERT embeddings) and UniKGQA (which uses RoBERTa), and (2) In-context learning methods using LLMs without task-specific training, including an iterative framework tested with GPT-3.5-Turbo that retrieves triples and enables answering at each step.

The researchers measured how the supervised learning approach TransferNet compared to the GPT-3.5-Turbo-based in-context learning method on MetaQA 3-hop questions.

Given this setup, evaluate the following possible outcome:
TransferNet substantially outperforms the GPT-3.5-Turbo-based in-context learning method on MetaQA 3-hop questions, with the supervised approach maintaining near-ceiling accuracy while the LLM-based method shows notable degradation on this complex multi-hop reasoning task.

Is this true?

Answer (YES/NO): YES